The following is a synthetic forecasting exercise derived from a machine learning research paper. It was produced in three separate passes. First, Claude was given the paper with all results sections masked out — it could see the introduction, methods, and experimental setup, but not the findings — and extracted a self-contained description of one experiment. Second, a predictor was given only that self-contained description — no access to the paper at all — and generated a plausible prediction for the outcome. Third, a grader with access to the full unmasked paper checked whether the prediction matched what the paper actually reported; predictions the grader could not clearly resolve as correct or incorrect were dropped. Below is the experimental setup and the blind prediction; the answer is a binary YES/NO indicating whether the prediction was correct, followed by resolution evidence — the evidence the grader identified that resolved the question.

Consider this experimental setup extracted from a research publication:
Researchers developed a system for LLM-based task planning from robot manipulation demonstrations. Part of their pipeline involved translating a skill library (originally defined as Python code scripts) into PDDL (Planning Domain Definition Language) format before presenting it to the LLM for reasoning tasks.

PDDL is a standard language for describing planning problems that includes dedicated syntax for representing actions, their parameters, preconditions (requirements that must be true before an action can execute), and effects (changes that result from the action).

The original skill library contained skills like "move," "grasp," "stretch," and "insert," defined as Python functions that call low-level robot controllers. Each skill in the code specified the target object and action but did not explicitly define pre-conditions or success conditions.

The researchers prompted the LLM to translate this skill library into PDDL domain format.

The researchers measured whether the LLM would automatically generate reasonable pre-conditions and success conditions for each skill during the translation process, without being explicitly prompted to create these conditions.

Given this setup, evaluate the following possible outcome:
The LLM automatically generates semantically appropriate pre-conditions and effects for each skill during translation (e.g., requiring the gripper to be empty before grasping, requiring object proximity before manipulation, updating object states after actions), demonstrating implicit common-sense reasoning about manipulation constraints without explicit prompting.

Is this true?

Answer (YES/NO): YES